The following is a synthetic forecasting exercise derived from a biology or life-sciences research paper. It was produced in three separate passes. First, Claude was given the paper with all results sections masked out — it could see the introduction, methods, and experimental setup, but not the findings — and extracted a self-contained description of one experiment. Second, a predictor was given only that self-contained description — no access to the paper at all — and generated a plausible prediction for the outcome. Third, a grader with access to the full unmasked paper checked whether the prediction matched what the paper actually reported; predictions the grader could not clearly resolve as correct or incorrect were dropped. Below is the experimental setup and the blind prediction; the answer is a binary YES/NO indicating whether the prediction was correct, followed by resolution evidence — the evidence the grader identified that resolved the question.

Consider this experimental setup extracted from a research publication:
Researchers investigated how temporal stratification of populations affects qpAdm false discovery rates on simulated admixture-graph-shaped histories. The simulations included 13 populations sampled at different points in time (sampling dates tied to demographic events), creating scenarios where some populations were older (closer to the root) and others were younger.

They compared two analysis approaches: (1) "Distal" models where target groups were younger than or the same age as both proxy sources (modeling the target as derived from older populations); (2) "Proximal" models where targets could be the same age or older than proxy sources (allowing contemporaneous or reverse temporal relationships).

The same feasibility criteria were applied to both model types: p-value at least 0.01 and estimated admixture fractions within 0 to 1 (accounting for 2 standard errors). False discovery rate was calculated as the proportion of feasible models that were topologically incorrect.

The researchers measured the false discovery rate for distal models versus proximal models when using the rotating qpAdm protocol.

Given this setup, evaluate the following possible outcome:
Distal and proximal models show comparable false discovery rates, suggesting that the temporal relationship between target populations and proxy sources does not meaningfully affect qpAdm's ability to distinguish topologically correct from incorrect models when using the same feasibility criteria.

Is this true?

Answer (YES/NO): NO